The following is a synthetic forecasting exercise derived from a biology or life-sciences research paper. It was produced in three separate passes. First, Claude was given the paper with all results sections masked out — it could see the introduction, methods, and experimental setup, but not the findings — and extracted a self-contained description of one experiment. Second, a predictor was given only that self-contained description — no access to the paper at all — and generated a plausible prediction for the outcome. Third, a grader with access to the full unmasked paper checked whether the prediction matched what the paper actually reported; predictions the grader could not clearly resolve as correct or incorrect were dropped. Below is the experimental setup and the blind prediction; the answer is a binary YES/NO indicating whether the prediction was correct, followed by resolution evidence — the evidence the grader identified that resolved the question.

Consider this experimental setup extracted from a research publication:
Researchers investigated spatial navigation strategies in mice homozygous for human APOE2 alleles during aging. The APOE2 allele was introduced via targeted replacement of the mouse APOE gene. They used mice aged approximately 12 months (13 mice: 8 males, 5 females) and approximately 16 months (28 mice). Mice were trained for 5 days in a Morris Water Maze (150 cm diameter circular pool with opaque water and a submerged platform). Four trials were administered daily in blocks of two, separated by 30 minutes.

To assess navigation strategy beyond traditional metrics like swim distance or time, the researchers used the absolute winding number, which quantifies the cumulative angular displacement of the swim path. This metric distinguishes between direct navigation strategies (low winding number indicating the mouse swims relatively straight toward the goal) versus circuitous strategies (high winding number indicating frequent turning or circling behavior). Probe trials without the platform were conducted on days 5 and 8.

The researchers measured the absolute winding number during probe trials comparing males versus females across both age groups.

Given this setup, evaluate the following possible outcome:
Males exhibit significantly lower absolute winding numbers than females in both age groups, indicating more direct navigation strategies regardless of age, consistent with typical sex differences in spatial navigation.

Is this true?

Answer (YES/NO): NO